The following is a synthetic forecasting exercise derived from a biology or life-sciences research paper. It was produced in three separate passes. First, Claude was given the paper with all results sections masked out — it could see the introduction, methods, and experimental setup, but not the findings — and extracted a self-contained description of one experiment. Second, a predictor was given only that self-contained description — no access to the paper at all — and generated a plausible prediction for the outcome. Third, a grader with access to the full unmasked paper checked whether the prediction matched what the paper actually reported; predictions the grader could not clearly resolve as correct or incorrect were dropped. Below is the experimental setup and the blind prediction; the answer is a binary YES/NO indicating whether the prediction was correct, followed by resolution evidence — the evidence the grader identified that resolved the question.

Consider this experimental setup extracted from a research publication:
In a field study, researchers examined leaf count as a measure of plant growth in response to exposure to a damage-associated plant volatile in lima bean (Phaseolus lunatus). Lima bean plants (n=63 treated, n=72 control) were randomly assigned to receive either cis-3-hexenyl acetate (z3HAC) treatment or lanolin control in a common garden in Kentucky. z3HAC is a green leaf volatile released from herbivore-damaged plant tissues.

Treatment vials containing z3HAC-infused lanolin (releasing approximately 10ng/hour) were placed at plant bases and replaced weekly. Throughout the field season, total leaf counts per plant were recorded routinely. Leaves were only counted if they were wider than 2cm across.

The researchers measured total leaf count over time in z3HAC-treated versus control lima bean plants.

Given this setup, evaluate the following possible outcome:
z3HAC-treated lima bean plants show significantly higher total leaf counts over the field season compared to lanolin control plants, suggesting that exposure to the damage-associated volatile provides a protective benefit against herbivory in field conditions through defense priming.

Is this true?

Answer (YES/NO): NO